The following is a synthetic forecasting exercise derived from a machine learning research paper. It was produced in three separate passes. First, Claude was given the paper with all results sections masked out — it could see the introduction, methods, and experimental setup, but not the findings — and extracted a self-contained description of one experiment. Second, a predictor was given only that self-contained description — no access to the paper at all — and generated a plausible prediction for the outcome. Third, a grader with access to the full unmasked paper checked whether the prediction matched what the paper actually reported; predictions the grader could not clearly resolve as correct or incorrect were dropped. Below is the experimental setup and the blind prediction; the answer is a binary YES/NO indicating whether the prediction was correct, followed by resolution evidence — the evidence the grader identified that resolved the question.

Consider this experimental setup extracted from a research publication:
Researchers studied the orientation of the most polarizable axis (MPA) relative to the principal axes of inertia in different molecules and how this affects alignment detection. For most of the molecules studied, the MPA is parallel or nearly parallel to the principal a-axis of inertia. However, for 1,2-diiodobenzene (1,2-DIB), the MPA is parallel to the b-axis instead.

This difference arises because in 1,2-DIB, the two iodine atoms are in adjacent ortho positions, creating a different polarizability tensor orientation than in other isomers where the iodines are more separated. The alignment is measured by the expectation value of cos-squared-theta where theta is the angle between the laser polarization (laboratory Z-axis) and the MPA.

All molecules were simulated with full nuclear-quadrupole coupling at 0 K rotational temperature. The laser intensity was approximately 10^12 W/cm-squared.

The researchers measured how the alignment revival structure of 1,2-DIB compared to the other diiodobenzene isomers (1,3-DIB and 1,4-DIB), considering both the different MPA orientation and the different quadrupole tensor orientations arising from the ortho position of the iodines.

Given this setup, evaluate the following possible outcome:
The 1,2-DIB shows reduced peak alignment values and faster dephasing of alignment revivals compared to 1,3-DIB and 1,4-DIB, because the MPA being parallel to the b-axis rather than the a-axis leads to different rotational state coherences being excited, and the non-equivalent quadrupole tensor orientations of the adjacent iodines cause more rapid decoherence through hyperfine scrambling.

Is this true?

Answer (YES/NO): NO